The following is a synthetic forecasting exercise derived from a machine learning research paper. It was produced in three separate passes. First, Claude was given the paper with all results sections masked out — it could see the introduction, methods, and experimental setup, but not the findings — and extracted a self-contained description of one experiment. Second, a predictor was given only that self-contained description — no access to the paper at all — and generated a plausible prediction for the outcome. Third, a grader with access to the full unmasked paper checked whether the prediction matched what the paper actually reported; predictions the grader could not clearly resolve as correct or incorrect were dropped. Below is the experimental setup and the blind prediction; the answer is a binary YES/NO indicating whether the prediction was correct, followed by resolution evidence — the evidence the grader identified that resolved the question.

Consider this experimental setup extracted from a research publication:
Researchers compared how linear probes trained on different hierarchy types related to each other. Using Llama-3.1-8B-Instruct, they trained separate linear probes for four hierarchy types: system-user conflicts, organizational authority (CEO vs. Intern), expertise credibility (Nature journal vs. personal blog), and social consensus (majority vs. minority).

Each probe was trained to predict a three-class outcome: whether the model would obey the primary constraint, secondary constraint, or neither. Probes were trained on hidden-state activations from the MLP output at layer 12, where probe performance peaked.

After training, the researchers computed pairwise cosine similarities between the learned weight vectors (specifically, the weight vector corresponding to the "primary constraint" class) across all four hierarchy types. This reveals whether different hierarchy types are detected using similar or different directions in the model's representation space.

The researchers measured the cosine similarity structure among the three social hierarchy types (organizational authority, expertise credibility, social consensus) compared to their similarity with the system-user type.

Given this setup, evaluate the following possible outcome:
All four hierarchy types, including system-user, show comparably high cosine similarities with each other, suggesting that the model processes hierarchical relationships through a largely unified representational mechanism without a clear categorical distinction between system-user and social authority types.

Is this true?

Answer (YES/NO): NO